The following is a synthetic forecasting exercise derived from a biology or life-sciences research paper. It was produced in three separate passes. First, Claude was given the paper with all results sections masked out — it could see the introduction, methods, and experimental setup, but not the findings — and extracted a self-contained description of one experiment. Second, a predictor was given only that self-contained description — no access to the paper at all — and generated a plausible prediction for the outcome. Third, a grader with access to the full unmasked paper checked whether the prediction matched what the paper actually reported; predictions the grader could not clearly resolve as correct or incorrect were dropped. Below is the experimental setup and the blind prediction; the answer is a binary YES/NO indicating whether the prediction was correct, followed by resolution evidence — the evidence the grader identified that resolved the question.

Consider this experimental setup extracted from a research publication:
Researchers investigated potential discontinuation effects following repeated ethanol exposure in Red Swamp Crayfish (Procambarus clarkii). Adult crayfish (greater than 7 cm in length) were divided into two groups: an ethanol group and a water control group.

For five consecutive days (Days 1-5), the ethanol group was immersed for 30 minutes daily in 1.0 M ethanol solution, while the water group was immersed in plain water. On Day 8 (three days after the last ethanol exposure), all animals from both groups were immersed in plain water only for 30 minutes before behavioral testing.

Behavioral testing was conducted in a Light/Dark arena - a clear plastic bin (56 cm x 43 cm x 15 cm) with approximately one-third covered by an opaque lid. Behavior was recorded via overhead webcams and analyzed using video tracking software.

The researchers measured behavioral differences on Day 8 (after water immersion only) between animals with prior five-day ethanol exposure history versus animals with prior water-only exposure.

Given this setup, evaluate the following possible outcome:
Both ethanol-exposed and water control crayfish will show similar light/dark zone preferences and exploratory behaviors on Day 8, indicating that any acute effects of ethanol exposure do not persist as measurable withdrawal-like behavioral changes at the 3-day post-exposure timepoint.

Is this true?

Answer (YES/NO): NO